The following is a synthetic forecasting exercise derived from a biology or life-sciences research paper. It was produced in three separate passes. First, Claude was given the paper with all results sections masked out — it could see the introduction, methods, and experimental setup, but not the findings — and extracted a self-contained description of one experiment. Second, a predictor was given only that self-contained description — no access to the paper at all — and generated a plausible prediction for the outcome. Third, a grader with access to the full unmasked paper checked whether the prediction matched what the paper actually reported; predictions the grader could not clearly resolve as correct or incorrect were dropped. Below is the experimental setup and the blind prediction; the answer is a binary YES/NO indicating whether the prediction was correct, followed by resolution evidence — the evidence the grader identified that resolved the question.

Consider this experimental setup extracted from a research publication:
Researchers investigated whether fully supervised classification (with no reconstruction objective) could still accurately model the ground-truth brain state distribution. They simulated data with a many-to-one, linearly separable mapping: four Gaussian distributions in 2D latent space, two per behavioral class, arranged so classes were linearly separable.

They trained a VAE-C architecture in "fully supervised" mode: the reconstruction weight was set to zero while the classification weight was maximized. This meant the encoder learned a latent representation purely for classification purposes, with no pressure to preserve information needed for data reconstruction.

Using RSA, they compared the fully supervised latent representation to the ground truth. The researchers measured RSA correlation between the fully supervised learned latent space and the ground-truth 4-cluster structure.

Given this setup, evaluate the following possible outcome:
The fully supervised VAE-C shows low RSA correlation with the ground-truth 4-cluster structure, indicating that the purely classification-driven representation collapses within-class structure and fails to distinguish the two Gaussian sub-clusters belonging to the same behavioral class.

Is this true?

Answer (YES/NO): YES